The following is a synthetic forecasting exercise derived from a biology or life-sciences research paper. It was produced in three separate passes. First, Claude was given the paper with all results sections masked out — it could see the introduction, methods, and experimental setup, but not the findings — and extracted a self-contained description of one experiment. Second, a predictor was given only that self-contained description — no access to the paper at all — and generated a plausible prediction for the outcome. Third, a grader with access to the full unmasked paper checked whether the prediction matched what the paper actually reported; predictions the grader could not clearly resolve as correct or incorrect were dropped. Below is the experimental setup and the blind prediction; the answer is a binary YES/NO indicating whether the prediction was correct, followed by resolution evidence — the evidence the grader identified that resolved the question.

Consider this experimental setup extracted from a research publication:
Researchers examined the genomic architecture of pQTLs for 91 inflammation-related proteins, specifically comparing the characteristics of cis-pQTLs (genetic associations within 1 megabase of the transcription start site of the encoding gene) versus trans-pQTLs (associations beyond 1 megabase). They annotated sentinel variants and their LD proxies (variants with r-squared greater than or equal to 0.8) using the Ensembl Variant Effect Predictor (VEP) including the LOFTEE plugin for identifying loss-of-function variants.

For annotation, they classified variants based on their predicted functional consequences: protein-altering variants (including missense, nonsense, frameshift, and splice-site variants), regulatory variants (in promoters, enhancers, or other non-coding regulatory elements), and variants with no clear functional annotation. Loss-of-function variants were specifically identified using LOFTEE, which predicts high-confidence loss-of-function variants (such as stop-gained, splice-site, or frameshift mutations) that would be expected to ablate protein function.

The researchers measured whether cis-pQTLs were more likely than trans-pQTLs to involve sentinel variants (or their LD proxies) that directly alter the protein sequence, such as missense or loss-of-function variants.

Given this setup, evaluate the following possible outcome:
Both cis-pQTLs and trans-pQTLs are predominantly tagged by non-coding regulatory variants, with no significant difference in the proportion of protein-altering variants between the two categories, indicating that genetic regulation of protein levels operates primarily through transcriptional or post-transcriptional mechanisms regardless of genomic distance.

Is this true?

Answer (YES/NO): NO